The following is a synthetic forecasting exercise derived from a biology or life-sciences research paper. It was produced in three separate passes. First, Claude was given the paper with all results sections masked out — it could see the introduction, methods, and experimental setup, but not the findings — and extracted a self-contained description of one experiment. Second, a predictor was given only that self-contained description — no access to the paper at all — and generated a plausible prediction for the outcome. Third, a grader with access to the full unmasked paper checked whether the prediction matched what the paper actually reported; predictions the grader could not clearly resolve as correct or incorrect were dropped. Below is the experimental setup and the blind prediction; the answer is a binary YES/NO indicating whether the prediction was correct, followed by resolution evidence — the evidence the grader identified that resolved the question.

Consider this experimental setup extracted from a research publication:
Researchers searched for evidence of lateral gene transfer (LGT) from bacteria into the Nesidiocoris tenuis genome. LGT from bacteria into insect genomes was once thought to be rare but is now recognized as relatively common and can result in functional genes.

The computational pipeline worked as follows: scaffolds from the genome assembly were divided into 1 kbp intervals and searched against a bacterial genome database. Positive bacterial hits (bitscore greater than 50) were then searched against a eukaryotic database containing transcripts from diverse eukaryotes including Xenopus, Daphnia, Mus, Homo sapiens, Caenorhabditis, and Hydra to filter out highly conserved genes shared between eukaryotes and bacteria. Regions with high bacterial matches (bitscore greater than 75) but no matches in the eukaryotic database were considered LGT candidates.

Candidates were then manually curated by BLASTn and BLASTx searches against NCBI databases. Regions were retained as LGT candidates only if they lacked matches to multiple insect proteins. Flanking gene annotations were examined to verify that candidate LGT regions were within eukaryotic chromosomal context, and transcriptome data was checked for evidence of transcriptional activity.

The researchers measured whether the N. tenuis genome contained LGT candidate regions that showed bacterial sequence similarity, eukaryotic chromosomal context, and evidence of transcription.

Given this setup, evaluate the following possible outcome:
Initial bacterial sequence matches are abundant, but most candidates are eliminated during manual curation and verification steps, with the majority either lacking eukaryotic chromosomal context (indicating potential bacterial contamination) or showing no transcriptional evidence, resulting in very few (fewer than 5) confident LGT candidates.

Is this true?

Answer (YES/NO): YES